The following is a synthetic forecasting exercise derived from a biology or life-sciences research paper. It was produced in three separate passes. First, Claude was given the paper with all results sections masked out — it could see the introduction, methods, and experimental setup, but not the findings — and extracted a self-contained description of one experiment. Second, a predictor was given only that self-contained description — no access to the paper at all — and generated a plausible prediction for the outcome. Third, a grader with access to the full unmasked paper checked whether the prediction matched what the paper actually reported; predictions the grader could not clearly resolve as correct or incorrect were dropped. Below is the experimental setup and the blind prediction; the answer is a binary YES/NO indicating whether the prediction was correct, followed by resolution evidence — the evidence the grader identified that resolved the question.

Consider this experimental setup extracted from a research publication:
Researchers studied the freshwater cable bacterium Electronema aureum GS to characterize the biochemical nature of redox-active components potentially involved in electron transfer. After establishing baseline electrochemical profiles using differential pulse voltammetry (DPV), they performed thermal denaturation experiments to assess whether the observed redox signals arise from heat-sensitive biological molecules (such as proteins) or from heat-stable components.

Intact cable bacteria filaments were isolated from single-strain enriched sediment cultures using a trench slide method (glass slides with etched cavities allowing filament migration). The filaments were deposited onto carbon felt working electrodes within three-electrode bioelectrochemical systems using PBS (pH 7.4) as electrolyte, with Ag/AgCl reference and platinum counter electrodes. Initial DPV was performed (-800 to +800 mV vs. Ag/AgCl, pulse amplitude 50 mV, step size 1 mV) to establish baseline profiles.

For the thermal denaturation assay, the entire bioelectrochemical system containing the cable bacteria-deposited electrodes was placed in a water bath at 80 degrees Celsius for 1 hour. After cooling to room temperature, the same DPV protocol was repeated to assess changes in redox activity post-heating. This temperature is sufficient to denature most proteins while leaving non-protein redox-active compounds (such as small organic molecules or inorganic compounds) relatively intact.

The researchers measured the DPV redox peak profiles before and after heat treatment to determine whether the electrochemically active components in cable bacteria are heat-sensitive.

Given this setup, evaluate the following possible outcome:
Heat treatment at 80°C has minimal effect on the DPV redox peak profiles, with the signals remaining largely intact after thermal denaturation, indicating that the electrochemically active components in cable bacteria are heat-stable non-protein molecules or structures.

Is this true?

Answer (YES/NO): NO